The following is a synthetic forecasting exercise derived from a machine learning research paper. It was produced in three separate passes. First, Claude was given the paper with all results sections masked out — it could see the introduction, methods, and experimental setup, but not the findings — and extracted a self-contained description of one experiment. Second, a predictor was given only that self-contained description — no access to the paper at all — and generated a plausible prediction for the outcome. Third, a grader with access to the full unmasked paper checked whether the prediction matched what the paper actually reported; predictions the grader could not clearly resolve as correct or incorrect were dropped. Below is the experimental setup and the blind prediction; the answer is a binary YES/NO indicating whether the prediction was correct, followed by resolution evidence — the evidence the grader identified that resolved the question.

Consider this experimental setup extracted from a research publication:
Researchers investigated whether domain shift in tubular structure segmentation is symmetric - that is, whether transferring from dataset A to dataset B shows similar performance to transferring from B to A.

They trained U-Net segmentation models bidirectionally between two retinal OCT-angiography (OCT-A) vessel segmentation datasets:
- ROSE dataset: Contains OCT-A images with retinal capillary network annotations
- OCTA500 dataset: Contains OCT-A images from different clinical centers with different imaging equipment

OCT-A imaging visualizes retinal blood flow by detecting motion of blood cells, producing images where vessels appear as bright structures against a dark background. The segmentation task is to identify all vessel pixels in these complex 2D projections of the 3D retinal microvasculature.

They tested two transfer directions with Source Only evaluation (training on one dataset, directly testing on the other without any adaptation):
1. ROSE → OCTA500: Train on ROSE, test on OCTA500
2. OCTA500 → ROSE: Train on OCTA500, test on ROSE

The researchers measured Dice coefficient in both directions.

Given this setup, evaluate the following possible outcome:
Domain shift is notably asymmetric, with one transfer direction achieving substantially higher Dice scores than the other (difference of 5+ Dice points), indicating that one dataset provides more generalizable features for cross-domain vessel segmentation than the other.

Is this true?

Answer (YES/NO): YES